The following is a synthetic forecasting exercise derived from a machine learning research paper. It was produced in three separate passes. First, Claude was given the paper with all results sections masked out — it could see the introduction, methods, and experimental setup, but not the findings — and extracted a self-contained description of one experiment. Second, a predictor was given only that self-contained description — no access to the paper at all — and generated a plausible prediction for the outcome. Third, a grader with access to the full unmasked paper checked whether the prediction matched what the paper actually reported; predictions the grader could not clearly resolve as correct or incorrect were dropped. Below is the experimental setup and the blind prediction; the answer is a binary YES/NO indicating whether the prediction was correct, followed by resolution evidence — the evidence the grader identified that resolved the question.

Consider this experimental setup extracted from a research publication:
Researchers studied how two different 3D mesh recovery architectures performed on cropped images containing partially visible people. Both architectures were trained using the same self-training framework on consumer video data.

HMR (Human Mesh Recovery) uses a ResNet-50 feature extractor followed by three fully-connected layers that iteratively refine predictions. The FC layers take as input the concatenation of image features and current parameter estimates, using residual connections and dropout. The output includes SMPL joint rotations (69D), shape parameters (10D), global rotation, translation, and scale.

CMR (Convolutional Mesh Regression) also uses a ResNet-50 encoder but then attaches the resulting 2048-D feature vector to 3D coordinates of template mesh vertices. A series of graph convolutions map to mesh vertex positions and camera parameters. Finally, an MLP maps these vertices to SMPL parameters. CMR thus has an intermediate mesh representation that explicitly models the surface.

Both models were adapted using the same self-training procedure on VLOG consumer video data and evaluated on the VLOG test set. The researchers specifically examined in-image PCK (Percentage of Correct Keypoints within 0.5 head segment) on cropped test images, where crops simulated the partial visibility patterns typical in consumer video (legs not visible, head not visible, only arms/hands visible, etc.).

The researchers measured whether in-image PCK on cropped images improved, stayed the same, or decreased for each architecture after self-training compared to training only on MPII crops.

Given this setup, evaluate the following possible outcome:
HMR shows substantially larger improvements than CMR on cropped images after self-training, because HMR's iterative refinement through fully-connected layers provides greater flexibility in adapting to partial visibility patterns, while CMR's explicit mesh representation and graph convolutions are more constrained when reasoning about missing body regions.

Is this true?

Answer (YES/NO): NO